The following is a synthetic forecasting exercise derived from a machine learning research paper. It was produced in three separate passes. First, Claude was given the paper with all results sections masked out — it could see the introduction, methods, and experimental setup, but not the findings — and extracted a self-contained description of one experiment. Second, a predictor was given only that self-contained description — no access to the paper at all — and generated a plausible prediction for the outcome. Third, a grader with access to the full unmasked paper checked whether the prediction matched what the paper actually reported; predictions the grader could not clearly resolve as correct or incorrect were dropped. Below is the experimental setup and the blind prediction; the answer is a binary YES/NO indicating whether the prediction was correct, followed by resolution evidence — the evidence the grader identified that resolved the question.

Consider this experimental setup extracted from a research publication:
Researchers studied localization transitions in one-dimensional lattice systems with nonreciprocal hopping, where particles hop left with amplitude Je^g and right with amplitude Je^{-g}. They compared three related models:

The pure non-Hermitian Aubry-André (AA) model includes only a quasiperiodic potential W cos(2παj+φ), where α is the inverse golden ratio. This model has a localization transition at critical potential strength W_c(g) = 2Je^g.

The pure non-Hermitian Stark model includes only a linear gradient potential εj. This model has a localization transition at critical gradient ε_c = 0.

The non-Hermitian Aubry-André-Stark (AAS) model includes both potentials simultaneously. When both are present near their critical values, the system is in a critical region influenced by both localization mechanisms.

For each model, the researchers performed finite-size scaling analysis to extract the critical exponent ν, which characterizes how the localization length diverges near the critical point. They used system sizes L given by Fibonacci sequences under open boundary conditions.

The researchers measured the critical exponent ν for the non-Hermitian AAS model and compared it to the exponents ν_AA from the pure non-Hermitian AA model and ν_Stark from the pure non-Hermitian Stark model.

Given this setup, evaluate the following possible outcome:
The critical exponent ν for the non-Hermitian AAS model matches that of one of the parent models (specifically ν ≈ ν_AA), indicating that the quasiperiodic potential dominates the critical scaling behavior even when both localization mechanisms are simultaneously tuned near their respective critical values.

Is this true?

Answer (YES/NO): NO